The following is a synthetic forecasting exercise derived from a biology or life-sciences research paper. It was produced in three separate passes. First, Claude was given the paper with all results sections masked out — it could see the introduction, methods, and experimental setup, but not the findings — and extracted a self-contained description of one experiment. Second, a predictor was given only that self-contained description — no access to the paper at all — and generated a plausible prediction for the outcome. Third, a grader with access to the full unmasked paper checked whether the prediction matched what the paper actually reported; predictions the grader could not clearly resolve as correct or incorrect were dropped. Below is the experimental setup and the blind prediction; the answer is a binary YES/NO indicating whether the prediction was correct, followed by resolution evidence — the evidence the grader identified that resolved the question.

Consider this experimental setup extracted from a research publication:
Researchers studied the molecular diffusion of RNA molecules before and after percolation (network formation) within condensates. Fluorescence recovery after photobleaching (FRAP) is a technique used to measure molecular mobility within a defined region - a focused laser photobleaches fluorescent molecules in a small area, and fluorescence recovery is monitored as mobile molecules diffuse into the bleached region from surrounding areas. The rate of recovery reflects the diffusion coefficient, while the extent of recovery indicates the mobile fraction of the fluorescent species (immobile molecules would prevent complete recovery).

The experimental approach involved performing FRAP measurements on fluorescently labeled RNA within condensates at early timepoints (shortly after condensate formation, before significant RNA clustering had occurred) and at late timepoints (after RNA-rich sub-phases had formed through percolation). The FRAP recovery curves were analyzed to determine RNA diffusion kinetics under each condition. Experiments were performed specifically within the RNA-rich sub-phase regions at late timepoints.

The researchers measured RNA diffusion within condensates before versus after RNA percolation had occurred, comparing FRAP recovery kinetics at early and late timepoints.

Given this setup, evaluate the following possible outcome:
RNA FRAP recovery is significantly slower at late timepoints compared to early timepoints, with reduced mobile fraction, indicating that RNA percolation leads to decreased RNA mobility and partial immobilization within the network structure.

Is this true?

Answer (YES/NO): YES